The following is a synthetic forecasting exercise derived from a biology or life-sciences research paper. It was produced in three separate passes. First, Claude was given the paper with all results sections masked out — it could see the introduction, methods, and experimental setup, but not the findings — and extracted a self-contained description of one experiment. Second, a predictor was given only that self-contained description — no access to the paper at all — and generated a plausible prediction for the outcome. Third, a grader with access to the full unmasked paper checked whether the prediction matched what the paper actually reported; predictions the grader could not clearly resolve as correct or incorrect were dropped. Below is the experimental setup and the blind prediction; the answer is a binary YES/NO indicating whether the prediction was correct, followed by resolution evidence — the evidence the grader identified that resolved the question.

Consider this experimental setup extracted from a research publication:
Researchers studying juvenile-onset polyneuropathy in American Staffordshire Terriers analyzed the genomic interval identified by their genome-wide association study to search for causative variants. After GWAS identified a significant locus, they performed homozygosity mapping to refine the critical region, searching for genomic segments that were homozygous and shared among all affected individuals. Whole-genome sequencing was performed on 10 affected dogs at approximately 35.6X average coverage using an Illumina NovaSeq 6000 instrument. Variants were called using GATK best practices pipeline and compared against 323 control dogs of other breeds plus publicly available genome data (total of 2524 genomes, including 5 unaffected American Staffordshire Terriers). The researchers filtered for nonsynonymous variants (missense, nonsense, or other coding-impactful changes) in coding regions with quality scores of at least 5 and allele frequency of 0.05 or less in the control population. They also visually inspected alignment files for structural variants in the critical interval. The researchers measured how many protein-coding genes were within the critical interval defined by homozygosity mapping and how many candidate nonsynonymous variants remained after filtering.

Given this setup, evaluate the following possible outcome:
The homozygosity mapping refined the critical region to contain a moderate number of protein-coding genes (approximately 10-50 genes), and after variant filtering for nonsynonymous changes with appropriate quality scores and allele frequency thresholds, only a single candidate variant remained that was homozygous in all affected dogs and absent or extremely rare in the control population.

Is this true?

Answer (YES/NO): YES